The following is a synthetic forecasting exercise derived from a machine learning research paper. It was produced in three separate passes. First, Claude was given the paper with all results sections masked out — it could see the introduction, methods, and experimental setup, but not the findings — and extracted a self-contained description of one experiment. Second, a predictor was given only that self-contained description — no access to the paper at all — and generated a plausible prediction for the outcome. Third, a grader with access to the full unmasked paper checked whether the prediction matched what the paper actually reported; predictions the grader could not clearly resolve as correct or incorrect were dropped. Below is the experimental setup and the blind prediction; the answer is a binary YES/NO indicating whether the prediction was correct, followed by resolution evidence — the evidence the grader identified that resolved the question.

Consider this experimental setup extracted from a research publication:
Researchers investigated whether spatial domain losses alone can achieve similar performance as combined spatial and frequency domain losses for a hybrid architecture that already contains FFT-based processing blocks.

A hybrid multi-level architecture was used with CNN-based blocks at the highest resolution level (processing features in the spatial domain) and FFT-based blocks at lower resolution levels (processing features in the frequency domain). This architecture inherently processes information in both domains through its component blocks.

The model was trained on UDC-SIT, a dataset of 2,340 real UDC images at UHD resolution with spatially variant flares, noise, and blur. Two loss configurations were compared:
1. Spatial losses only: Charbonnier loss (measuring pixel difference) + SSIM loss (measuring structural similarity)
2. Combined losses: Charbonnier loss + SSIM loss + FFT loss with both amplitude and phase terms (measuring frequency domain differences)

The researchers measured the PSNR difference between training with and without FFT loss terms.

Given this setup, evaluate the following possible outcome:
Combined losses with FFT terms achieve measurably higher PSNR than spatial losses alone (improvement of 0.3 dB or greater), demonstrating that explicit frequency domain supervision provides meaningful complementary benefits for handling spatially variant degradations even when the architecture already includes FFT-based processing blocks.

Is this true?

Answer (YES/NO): YES